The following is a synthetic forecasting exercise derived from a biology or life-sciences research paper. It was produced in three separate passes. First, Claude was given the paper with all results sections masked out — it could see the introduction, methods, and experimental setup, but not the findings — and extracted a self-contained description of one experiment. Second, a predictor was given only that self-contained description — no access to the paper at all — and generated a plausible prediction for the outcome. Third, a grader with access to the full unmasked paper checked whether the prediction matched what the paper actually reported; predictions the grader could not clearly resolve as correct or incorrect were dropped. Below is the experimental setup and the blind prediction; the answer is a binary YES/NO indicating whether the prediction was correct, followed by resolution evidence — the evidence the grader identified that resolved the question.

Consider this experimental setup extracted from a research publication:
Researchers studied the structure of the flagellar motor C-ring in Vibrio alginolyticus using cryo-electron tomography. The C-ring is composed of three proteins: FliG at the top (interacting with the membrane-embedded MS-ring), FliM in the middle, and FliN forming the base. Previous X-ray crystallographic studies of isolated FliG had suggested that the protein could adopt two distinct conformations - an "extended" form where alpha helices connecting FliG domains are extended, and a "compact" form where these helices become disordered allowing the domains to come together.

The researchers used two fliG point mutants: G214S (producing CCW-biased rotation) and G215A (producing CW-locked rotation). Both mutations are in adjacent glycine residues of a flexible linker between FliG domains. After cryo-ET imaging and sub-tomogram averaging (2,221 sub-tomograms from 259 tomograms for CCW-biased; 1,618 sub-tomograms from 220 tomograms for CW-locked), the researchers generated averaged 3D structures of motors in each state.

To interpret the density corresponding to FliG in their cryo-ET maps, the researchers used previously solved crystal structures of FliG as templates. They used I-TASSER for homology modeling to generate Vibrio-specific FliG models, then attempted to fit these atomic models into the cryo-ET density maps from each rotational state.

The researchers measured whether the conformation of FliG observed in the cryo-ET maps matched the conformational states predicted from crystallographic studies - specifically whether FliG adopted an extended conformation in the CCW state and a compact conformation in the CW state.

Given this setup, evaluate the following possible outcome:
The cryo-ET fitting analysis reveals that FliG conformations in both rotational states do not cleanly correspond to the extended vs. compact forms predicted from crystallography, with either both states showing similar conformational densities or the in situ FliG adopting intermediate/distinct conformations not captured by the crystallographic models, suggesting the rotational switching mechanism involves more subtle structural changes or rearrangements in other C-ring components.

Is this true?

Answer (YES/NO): NO